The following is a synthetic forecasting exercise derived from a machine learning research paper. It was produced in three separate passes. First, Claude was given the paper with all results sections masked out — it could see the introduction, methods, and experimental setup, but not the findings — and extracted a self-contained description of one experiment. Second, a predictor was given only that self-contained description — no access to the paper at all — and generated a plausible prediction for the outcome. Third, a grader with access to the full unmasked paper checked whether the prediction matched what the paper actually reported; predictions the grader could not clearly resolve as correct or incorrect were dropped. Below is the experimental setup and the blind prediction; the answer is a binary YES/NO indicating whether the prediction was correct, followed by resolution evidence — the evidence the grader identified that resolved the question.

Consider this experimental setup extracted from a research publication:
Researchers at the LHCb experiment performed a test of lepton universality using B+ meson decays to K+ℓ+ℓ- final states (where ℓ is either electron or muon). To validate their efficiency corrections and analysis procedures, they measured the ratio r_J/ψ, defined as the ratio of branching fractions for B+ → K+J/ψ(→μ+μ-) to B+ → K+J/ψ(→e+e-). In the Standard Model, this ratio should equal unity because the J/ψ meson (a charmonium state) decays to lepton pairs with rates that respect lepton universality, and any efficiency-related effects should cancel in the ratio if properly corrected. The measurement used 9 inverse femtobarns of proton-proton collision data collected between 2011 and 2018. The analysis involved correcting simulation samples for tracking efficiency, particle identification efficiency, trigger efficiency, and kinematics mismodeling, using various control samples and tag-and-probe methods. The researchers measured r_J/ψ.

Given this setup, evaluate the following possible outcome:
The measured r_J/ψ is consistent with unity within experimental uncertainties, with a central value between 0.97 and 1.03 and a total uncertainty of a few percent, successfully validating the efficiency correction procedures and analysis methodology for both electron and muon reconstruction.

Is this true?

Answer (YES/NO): YES